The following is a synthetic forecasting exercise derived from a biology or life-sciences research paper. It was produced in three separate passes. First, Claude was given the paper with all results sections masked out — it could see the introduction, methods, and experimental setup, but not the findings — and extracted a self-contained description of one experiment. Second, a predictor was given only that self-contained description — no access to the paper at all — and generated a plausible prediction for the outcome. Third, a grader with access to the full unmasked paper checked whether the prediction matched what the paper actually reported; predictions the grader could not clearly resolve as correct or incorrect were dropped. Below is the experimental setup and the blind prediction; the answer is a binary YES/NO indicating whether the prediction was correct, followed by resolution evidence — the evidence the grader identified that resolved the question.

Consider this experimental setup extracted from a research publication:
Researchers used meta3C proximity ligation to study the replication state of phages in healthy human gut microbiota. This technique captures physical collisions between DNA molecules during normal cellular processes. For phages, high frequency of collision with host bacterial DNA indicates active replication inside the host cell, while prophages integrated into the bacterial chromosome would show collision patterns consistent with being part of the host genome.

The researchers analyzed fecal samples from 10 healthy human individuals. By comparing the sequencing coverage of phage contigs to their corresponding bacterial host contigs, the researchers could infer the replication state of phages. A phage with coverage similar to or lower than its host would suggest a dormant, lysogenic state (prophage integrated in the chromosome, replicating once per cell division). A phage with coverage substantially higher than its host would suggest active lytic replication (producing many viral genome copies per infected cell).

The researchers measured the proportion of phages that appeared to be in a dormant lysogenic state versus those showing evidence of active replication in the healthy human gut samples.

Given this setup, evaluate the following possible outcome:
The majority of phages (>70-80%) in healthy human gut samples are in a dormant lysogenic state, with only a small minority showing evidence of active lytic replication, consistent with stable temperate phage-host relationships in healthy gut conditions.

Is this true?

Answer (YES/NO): NO